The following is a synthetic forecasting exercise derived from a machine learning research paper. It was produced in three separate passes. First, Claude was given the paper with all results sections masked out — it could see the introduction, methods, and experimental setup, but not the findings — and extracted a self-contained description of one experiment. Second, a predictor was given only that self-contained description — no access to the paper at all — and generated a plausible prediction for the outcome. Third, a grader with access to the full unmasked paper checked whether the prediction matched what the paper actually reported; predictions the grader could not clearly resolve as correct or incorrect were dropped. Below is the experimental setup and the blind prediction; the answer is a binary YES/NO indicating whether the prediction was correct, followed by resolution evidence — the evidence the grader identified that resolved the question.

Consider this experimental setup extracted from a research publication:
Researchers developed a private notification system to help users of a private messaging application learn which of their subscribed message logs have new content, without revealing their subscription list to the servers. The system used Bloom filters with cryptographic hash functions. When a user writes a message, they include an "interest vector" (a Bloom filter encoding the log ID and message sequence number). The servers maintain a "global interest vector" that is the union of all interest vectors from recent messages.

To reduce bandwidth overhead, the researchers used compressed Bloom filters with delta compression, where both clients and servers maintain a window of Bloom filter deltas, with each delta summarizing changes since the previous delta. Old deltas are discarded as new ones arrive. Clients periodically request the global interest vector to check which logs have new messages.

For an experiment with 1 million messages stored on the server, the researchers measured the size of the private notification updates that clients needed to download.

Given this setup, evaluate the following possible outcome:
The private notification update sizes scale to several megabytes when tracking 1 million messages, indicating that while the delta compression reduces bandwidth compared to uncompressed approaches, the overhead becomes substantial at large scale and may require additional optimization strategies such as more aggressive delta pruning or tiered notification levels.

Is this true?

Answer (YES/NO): NO